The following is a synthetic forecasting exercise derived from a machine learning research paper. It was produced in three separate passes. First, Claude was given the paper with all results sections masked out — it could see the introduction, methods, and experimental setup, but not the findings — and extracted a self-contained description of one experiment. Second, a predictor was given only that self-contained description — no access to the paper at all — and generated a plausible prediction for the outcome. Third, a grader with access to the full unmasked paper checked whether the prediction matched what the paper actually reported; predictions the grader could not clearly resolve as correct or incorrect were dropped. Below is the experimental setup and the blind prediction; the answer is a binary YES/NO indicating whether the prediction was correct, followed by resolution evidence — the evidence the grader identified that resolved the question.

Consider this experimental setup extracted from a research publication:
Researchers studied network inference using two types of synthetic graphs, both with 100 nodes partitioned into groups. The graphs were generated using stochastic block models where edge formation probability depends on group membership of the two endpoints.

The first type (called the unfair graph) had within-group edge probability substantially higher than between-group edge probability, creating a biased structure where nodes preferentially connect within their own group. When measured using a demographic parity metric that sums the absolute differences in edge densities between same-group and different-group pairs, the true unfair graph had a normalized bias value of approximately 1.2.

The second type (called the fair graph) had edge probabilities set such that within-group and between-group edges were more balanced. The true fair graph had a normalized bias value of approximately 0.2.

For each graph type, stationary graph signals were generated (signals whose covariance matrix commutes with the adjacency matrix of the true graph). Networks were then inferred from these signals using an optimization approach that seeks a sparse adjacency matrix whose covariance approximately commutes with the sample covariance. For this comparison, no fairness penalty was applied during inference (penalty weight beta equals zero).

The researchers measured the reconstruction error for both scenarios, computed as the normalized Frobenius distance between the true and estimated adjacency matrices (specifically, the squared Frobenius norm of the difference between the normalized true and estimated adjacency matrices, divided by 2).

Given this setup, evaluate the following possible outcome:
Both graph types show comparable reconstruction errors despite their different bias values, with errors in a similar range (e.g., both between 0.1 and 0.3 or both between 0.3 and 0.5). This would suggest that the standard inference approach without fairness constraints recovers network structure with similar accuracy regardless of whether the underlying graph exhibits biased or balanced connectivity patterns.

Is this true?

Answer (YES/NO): YES